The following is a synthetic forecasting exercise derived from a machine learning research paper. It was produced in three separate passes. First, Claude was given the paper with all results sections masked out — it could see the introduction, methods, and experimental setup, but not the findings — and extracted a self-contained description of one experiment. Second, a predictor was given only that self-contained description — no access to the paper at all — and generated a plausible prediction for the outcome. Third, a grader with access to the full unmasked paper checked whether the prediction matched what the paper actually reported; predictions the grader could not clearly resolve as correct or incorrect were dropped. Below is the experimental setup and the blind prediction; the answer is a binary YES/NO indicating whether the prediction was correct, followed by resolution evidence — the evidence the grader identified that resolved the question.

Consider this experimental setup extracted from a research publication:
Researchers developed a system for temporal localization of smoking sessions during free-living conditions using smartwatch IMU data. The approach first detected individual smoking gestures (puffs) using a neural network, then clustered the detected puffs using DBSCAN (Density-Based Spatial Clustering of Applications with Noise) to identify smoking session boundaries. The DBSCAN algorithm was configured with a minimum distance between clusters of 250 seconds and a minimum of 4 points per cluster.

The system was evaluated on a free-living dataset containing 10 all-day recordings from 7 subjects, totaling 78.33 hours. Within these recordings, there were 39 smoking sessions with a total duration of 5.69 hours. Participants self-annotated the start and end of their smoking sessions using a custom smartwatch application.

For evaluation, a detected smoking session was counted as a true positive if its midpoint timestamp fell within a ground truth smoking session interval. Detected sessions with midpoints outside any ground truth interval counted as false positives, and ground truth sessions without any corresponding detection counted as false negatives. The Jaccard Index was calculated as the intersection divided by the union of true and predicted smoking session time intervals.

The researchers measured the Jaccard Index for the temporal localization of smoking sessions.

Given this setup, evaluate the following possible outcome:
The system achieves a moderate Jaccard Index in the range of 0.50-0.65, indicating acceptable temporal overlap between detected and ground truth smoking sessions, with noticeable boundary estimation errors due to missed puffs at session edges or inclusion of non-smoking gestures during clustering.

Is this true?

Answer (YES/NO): YES